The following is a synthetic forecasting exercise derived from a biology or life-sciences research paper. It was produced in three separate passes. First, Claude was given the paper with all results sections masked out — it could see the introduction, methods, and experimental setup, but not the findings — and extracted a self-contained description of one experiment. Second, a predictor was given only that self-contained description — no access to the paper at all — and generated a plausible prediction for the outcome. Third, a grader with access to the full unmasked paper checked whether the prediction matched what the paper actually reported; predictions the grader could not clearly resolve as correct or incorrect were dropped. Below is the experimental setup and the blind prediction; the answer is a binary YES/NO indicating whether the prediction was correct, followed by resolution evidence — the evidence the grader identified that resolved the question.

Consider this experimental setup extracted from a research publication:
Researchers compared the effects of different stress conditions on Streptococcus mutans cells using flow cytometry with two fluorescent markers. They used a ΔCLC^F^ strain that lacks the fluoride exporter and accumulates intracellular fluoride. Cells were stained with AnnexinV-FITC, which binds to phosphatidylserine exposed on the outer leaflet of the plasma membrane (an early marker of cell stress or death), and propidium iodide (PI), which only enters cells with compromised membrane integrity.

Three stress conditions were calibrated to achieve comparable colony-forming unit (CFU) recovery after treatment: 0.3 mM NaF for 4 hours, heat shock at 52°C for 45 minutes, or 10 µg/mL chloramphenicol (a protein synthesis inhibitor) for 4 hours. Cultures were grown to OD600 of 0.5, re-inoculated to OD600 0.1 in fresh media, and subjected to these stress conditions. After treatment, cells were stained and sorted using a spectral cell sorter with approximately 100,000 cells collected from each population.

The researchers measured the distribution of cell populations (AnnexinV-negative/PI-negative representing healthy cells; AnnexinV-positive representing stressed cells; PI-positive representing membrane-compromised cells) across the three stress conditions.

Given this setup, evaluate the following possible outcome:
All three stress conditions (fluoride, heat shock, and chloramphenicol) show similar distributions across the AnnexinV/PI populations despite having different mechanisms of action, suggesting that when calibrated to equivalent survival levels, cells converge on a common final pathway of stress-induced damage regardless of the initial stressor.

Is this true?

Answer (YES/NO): NO